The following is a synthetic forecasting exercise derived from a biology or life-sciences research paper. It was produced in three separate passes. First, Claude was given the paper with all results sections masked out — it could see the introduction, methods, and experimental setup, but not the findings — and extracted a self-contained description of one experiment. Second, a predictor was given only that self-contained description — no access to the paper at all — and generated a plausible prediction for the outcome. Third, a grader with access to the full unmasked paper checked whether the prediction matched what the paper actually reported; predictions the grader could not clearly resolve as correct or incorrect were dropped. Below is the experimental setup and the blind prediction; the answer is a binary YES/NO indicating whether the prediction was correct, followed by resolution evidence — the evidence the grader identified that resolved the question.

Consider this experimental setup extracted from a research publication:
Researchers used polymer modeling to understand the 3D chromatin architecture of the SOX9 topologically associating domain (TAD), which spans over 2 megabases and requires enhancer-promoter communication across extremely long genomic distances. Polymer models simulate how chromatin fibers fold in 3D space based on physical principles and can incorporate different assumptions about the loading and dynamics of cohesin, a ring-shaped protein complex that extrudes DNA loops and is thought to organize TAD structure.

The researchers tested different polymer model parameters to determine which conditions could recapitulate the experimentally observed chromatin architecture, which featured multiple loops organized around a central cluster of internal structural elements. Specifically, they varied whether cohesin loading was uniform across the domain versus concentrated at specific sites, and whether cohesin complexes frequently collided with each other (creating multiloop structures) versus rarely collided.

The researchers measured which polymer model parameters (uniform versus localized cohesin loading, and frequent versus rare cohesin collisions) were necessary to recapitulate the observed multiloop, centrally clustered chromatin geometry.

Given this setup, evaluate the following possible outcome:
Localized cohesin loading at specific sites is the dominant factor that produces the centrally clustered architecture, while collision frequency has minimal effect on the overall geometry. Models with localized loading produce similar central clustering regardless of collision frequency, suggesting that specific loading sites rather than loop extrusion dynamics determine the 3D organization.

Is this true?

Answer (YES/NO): NO